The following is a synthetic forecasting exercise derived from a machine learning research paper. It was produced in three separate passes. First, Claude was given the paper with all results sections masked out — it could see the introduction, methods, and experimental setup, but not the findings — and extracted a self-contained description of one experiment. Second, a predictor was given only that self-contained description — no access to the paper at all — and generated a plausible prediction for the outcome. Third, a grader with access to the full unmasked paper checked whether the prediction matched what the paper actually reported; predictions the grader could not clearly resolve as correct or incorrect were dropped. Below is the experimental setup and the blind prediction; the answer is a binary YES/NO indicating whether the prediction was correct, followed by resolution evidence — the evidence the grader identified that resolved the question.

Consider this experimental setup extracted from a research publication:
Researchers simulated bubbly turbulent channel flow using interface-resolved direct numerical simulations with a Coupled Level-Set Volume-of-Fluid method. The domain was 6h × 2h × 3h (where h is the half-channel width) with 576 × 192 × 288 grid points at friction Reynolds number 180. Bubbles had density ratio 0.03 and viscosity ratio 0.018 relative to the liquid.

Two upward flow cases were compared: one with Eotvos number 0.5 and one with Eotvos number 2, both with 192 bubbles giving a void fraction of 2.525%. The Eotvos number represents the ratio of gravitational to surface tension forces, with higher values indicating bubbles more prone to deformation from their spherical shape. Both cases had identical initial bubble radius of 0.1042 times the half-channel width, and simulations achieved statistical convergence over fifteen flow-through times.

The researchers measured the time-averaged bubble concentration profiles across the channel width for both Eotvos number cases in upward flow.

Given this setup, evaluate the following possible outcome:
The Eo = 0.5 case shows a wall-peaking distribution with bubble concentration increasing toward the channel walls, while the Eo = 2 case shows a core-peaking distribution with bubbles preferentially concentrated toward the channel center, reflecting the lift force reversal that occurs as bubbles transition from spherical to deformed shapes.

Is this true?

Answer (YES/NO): NO